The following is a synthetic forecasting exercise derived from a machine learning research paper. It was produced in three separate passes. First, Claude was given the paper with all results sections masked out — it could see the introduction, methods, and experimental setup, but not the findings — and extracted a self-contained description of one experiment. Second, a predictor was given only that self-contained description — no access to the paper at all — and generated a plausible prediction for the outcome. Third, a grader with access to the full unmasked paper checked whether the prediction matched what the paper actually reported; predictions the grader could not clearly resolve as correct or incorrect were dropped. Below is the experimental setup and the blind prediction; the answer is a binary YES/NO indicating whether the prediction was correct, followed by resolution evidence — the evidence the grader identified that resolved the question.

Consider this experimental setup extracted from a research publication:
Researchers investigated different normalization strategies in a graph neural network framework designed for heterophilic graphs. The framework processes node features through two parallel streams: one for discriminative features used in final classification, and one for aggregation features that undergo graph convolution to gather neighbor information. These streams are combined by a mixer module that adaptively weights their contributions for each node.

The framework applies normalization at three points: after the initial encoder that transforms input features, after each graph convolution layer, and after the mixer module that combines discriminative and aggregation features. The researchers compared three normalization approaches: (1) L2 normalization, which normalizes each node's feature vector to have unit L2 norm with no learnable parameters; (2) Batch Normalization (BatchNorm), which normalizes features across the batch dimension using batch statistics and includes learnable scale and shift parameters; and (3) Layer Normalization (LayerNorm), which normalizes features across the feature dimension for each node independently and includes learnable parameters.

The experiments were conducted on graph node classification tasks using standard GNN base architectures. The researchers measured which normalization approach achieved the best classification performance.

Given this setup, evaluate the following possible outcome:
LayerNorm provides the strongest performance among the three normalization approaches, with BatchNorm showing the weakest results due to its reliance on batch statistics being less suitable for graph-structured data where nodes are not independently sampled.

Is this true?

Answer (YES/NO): NO